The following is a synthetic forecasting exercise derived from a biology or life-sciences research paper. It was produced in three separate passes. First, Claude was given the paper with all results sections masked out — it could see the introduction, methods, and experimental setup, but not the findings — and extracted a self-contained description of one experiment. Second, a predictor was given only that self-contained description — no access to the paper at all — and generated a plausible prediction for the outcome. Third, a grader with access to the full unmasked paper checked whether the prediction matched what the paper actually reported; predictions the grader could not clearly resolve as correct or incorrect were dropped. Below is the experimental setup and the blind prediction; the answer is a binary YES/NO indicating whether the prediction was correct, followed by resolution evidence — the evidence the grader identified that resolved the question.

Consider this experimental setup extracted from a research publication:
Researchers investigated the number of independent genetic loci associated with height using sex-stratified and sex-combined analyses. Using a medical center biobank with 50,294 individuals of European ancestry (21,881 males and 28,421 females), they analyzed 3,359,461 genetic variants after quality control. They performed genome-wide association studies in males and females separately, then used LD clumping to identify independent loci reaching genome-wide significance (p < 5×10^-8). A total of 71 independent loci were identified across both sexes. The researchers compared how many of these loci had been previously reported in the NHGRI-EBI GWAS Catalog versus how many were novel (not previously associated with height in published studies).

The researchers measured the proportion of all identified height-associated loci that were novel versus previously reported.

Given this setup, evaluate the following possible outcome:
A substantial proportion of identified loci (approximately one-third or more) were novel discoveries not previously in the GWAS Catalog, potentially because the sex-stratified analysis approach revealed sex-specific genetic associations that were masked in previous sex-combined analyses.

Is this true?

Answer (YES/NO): NO